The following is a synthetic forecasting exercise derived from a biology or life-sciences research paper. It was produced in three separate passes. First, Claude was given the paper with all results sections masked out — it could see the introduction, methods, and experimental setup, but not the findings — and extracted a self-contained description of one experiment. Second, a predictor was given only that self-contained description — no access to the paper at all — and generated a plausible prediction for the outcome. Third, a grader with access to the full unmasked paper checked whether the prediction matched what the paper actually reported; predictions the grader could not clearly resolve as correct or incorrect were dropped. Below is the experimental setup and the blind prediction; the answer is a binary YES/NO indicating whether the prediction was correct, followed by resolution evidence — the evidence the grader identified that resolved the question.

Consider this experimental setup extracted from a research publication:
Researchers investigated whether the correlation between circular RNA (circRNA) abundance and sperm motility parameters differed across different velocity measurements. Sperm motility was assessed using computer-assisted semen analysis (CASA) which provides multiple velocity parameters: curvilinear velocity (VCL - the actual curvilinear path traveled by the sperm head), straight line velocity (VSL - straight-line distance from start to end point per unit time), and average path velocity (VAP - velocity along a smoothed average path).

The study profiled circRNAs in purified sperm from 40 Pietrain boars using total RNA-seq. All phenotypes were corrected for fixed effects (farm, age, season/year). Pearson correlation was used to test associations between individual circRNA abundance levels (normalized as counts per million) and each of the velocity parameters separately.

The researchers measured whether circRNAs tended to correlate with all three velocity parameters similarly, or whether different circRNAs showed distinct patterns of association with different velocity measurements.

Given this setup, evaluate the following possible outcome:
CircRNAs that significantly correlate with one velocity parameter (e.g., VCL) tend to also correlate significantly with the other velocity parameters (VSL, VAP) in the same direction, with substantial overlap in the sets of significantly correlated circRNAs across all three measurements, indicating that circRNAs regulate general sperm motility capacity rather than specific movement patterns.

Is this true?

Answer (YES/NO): NO